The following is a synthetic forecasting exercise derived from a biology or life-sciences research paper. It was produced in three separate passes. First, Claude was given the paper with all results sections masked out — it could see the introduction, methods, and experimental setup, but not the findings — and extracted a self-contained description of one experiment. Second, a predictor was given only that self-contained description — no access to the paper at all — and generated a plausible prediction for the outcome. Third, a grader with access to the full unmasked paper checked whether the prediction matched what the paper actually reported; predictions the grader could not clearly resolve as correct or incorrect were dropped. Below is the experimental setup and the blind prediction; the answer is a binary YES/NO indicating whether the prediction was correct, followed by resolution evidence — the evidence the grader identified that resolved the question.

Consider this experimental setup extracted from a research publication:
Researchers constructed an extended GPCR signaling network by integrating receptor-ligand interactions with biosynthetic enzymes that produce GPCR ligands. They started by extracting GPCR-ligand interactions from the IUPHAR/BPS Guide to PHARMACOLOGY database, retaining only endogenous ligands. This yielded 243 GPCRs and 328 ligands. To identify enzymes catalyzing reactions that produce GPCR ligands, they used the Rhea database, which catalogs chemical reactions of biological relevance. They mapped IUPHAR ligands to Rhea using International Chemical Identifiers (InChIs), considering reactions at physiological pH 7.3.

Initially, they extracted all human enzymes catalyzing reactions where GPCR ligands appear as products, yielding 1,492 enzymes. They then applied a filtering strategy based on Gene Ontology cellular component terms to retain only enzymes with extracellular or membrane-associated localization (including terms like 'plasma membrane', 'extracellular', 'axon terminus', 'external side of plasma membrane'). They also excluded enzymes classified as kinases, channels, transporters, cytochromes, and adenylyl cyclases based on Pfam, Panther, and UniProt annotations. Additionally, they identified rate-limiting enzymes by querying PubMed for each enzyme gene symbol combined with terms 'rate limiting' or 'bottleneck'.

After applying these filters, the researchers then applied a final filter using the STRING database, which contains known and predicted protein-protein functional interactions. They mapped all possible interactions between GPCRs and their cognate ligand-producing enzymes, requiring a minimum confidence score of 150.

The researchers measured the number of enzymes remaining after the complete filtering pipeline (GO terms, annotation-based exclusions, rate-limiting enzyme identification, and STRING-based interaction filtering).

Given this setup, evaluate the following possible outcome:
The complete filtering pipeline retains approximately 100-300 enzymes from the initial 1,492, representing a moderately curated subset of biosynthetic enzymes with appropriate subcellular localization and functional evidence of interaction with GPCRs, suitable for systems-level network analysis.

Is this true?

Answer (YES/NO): NO